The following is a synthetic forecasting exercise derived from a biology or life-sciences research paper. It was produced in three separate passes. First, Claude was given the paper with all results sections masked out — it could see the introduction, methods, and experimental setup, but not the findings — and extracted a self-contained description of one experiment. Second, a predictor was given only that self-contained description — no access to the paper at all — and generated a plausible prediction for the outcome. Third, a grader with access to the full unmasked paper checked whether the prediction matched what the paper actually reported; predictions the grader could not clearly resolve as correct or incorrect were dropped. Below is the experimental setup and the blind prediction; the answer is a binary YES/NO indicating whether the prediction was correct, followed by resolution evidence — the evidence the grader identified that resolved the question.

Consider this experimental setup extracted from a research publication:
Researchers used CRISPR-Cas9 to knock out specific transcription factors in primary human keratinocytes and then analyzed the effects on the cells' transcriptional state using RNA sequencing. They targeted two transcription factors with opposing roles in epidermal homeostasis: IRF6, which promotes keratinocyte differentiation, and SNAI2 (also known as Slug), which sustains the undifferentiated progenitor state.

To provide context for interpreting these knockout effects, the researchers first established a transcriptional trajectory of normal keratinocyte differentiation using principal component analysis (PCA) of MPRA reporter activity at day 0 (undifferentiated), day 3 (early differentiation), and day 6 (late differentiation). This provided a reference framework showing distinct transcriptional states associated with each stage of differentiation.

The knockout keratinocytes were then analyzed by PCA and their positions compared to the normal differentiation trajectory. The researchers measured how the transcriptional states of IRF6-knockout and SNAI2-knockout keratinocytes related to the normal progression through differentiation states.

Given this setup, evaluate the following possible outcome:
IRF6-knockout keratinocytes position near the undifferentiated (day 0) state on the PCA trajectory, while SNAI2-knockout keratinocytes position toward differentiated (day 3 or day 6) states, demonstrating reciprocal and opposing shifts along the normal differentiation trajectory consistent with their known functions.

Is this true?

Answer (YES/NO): YES